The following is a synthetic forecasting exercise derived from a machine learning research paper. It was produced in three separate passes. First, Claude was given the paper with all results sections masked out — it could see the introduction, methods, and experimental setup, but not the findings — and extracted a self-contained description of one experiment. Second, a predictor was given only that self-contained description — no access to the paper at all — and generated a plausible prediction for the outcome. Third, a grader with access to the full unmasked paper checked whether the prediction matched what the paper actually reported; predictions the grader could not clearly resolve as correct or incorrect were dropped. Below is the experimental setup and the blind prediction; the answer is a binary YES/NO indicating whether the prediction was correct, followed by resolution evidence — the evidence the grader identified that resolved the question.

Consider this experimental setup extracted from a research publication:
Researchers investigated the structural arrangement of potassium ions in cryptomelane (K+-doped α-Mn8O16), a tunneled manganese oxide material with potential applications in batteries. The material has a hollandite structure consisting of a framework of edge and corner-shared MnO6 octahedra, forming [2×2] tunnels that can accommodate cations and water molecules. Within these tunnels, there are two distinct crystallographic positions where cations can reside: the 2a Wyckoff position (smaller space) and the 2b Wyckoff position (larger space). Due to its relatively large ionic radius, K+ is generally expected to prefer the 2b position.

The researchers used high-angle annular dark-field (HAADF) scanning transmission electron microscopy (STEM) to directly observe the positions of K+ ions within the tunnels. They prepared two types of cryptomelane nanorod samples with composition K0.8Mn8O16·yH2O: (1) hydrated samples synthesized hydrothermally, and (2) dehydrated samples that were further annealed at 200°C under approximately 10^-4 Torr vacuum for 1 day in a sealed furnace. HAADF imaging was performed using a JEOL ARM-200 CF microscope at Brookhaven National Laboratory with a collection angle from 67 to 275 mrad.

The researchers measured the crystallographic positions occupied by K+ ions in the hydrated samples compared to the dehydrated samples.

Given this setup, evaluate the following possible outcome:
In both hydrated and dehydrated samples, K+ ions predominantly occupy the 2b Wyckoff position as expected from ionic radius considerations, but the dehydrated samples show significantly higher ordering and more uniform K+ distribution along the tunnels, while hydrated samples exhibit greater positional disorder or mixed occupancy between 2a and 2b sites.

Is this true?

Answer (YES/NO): NO